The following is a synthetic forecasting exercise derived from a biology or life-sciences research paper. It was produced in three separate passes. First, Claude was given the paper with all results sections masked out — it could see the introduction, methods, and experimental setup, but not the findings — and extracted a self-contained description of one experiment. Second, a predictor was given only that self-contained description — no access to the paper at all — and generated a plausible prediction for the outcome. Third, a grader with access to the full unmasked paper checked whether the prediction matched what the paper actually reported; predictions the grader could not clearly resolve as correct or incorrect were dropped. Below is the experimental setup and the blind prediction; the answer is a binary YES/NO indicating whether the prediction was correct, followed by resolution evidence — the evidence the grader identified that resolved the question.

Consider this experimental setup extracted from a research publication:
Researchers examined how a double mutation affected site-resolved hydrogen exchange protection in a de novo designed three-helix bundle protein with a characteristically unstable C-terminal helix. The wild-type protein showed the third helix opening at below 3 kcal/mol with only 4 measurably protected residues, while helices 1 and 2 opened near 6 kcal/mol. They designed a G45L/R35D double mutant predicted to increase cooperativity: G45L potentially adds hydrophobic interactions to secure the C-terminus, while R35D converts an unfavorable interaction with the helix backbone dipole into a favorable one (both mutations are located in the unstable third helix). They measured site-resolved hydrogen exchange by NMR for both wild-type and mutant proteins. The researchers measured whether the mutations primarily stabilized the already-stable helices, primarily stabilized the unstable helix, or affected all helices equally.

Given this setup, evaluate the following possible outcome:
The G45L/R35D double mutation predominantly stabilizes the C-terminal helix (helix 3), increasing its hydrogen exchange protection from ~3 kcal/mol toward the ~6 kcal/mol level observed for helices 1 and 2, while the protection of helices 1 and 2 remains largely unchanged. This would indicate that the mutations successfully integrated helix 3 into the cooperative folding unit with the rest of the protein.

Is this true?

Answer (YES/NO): NO